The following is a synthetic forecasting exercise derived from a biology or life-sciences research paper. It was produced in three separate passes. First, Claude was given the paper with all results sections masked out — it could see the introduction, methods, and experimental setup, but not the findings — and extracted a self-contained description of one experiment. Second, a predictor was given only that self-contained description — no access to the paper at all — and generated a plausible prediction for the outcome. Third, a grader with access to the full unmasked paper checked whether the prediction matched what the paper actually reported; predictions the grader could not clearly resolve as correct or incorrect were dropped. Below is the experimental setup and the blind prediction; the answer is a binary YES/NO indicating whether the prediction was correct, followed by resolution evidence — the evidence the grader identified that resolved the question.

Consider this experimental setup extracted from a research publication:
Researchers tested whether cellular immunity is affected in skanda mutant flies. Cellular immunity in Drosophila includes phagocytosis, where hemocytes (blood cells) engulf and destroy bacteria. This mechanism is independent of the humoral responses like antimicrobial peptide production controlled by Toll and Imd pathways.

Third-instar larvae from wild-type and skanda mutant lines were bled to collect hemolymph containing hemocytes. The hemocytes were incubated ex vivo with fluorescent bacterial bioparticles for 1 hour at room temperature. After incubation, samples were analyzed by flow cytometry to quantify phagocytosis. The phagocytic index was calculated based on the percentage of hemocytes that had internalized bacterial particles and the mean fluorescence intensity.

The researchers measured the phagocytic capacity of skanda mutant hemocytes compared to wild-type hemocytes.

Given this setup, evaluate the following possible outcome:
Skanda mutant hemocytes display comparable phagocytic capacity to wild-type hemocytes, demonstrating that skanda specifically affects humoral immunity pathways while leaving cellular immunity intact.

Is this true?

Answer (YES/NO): YES